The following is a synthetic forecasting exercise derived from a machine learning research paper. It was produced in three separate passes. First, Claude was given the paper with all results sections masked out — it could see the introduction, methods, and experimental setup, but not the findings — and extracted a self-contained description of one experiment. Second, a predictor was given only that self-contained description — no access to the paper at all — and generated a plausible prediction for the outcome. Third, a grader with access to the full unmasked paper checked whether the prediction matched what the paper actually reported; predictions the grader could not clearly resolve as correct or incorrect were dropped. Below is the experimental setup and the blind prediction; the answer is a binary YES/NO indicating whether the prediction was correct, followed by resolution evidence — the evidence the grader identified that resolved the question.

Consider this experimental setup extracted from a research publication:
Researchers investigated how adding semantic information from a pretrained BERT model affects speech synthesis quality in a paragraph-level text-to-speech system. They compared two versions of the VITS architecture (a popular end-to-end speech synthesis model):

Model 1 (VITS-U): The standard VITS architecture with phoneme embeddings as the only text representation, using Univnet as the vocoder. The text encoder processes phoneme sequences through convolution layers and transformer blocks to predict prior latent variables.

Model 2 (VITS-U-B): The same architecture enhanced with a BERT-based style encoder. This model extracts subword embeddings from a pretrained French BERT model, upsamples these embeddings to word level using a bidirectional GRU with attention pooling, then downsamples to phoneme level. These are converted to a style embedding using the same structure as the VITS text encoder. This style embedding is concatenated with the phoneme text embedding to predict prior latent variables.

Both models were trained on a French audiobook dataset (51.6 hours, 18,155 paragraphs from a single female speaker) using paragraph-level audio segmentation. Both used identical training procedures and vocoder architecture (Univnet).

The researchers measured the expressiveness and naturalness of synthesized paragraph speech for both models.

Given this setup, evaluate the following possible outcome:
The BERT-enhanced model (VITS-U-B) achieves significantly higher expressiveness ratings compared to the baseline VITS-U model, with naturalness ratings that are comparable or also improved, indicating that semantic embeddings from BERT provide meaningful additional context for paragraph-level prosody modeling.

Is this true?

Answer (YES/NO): NO